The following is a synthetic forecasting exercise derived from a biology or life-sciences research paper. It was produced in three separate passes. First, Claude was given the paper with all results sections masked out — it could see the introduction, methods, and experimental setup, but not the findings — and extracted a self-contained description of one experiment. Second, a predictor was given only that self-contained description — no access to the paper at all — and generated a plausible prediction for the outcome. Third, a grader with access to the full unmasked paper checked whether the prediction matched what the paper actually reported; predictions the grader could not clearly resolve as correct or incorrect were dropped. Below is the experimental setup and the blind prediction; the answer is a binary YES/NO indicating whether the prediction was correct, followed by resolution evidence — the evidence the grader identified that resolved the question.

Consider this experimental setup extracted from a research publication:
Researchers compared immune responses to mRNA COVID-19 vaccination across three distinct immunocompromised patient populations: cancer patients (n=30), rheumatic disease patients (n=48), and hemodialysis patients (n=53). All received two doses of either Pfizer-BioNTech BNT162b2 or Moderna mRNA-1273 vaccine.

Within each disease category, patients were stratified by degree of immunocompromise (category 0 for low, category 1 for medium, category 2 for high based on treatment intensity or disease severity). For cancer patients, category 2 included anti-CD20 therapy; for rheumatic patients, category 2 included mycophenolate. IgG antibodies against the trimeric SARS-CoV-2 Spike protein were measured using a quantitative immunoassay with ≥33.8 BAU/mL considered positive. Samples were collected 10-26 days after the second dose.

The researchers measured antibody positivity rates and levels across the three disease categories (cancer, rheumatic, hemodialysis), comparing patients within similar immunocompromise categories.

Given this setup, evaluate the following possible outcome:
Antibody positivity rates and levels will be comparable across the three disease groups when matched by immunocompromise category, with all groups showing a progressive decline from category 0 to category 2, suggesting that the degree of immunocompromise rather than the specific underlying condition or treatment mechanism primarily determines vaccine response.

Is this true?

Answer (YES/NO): NO